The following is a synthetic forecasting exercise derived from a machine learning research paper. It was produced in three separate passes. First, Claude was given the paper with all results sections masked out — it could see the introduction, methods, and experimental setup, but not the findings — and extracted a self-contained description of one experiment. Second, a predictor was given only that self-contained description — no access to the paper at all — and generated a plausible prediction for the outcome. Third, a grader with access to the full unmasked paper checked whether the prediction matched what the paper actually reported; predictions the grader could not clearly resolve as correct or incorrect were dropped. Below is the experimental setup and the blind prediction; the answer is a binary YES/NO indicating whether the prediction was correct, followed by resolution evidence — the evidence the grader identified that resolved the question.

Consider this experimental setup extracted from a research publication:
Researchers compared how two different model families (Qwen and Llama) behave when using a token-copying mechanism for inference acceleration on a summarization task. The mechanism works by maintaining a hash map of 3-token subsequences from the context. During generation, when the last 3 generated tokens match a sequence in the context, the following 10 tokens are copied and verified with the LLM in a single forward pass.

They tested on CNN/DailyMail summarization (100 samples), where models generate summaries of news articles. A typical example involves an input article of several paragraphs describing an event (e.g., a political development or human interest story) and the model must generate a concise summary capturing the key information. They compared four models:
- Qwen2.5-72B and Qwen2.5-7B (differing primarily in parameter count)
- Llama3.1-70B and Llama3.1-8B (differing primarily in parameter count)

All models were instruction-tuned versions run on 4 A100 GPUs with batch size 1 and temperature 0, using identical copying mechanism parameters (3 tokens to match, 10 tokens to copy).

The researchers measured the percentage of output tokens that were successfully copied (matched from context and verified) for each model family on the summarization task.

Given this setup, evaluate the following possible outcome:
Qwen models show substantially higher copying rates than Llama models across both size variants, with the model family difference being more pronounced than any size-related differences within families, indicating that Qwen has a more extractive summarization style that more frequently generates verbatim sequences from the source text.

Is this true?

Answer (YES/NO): YES